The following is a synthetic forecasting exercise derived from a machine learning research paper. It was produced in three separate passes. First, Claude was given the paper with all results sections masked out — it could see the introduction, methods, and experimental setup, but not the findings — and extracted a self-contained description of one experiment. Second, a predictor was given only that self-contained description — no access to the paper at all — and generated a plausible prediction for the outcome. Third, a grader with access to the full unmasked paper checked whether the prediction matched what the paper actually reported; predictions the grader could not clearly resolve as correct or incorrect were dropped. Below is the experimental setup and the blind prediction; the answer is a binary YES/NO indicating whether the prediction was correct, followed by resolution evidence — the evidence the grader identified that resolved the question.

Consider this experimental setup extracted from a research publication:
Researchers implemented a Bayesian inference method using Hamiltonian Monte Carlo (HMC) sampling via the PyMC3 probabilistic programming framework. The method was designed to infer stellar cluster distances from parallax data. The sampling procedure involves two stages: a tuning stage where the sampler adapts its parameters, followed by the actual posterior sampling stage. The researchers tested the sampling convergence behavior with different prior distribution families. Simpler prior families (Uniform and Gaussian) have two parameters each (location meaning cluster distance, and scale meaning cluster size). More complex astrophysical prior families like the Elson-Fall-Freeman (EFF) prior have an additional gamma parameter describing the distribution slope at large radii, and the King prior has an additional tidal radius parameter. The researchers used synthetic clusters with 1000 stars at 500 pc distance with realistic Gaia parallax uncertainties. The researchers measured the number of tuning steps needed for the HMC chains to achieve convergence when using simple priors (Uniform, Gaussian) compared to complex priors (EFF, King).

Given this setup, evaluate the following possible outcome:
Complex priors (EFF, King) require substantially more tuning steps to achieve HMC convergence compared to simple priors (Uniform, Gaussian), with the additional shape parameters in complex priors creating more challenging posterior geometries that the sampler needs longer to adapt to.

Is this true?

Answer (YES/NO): YES